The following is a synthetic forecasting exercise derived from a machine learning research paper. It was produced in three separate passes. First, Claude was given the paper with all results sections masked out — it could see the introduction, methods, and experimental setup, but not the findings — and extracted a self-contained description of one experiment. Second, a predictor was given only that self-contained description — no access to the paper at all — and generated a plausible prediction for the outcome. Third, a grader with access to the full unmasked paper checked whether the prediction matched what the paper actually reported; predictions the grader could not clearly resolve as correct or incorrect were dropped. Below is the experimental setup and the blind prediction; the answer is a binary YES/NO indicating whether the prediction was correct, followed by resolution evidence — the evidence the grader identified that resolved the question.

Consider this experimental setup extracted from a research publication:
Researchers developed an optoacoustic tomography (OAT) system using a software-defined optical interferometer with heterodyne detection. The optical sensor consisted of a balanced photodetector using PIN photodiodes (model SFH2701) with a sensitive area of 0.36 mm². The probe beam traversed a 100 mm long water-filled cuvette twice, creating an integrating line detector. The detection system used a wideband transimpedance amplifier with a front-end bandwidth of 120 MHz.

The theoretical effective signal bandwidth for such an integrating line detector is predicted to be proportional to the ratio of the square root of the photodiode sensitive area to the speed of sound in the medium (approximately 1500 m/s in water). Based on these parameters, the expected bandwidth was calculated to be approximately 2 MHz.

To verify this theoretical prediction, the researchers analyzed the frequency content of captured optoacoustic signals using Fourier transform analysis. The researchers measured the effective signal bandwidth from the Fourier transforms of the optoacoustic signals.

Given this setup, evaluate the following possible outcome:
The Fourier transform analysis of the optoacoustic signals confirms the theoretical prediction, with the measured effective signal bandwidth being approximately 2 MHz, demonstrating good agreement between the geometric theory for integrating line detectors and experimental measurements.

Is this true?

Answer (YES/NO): YES